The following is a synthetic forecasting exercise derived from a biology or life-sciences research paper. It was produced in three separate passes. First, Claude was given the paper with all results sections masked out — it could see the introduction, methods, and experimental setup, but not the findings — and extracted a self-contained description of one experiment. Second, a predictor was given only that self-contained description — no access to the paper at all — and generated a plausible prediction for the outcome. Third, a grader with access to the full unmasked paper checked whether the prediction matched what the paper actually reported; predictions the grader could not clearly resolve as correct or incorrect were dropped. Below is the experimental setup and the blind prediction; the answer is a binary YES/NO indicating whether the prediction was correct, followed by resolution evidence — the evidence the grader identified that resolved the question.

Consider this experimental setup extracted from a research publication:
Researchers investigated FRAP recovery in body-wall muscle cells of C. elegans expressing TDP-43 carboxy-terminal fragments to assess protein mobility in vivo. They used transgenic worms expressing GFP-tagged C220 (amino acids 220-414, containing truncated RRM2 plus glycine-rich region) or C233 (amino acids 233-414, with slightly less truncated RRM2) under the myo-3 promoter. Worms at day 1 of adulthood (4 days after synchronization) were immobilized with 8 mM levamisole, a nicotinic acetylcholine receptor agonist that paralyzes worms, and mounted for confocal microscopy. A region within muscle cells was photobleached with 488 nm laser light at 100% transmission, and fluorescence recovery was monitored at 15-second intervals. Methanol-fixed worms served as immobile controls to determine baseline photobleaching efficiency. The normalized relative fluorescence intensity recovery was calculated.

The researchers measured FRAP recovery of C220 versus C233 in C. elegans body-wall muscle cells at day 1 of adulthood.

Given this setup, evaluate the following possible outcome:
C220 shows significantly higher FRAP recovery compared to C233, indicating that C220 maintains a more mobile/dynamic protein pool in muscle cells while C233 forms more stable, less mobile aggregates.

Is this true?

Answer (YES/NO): NO